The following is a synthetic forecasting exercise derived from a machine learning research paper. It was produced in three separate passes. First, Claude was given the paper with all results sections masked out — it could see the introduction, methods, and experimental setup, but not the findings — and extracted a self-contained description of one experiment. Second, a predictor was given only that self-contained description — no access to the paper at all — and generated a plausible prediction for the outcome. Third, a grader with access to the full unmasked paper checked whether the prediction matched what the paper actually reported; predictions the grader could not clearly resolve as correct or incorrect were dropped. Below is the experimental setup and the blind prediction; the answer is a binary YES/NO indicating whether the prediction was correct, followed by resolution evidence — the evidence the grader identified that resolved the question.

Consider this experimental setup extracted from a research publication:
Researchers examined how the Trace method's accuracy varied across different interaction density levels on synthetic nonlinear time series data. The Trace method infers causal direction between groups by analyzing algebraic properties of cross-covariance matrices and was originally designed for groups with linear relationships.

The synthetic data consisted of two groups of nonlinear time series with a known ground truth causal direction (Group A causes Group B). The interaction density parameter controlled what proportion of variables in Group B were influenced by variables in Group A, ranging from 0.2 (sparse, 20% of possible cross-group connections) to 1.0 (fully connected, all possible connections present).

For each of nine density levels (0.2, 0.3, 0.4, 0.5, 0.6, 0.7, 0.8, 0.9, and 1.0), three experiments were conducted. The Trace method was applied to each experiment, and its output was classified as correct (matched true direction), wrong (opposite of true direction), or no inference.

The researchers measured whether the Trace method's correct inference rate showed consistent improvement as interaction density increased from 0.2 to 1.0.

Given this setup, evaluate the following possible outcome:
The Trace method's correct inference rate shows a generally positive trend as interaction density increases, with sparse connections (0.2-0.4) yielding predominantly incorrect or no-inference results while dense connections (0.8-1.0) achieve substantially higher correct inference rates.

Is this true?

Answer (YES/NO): NO